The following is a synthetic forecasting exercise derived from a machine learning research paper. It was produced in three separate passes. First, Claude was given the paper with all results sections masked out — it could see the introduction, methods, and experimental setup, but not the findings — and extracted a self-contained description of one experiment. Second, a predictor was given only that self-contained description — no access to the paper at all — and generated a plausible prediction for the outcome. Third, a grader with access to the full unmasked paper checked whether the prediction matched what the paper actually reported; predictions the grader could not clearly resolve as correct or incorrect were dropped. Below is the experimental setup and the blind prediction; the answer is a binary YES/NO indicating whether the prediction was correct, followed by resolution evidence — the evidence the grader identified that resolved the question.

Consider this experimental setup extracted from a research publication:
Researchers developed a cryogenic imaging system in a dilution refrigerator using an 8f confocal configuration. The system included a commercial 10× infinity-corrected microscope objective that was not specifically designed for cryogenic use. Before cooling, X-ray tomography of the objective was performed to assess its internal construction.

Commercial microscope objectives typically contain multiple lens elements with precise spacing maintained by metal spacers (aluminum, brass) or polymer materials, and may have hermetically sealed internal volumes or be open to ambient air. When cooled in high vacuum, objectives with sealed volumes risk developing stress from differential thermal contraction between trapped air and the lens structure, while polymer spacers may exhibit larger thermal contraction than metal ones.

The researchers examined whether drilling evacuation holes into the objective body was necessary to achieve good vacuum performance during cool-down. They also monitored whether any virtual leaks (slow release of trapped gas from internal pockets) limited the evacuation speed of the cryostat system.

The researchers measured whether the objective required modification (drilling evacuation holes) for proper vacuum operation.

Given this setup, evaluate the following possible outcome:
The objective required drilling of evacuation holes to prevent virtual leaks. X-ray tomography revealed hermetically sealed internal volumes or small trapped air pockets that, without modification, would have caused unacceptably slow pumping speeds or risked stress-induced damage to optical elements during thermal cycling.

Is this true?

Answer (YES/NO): NO